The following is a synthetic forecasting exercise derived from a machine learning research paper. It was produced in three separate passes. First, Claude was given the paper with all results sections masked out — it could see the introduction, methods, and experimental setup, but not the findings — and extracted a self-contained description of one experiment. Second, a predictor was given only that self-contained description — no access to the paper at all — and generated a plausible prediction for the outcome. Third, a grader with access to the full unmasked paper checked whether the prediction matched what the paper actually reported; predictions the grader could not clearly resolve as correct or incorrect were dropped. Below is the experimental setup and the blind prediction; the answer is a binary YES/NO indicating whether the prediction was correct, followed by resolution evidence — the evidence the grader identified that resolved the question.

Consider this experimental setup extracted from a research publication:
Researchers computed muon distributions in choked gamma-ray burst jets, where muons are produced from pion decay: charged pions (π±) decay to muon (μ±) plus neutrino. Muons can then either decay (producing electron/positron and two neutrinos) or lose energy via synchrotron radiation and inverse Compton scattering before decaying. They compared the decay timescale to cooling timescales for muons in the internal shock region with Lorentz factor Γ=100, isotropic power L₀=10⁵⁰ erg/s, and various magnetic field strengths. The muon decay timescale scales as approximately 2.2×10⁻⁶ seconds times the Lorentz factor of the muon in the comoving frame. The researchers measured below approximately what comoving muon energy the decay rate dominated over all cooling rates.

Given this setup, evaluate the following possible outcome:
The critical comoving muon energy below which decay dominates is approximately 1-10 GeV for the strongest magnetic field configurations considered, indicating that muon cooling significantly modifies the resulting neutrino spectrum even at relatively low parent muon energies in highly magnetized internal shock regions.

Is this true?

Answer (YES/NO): NO